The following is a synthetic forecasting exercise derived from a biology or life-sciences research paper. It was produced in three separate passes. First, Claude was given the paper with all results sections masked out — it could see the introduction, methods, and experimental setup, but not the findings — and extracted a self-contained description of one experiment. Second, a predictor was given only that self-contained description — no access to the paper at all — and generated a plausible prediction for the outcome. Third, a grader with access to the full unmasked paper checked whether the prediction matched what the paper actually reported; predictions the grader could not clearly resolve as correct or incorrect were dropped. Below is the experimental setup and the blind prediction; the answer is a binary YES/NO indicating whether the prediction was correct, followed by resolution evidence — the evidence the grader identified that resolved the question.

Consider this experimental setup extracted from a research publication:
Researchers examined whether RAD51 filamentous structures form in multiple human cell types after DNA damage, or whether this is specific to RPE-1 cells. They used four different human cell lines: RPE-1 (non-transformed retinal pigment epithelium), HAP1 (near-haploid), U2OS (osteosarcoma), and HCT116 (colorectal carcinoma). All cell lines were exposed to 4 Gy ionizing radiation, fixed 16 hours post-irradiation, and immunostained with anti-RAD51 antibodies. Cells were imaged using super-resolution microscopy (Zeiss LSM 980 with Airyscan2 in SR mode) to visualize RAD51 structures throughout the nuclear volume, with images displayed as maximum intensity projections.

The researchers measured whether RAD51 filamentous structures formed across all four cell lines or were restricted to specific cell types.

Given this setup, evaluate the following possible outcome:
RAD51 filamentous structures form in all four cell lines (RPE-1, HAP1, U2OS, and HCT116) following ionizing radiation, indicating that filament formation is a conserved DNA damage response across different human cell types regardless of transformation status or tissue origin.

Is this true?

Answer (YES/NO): YES